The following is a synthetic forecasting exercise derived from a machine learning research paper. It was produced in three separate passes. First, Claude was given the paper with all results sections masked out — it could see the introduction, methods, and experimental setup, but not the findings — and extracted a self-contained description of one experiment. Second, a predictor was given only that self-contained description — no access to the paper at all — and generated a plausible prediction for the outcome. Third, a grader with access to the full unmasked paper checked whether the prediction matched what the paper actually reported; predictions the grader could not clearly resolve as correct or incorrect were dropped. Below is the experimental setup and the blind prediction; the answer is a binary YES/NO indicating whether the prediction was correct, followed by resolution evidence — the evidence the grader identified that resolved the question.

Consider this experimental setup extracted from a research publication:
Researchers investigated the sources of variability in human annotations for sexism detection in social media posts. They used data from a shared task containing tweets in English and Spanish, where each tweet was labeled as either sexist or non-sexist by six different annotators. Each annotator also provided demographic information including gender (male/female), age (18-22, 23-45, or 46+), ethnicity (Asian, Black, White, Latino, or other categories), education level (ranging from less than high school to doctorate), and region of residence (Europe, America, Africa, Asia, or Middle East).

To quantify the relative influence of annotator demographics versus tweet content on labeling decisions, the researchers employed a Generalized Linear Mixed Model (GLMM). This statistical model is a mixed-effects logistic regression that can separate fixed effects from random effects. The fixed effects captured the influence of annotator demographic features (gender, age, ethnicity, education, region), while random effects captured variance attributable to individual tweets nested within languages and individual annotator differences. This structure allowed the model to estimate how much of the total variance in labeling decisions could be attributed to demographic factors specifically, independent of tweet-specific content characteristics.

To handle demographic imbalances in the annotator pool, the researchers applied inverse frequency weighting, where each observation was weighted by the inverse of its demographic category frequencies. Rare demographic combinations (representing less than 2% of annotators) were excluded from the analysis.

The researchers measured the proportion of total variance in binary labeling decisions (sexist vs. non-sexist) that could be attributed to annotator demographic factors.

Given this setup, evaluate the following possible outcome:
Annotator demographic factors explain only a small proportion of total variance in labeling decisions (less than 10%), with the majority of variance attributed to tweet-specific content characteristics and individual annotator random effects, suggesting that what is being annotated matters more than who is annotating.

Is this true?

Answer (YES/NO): YES